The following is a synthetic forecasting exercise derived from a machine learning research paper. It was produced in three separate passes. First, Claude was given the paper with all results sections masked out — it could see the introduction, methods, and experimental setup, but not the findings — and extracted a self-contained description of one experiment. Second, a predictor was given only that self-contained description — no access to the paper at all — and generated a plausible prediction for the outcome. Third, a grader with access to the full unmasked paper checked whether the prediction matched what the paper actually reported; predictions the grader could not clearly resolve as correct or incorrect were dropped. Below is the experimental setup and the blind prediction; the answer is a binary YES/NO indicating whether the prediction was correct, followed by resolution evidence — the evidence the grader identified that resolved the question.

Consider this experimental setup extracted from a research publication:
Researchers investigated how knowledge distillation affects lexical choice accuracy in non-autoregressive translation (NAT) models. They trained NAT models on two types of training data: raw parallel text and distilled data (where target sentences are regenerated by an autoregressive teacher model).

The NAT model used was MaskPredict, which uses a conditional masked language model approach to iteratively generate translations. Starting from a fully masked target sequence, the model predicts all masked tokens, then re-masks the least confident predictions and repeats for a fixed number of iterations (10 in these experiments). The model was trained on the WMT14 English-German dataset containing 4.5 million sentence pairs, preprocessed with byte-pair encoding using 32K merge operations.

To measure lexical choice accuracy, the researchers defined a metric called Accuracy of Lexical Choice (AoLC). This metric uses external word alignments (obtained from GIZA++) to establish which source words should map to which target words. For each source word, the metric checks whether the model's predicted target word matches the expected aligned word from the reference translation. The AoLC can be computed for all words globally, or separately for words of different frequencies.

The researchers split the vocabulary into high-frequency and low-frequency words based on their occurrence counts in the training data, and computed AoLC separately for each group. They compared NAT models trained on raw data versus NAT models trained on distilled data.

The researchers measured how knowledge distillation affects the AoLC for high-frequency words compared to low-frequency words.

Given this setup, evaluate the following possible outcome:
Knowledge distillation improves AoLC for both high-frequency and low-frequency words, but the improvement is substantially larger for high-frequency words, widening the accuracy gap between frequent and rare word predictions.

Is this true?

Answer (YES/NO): NO